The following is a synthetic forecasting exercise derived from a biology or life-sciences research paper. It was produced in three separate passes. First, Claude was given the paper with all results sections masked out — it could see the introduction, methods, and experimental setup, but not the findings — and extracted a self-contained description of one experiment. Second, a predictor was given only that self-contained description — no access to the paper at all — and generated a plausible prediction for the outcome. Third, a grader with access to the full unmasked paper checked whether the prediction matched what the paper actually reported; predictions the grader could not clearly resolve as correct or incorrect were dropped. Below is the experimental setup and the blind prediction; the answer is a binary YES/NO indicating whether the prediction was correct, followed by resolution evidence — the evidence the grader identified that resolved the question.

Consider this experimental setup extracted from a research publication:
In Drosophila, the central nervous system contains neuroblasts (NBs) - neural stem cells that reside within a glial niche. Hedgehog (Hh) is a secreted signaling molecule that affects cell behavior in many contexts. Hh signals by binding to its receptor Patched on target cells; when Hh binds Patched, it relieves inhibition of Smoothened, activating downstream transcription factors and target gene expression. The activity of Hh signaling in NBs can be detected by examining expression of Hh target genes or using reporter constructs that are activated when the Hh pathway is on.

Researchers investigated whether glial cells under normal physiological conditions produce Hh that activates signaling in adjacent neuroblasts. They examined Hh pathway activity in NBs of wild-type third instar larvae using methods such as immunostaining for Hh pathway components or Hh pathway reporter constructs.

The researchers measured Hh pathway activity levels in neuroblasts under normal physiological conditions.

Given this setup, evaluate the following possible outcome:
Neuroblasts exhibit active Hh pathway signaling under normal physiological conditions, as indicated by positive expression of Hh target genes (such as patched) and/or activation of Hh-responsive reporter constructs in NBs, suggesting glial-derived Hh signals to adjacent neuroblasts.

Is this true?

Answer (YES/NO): NO